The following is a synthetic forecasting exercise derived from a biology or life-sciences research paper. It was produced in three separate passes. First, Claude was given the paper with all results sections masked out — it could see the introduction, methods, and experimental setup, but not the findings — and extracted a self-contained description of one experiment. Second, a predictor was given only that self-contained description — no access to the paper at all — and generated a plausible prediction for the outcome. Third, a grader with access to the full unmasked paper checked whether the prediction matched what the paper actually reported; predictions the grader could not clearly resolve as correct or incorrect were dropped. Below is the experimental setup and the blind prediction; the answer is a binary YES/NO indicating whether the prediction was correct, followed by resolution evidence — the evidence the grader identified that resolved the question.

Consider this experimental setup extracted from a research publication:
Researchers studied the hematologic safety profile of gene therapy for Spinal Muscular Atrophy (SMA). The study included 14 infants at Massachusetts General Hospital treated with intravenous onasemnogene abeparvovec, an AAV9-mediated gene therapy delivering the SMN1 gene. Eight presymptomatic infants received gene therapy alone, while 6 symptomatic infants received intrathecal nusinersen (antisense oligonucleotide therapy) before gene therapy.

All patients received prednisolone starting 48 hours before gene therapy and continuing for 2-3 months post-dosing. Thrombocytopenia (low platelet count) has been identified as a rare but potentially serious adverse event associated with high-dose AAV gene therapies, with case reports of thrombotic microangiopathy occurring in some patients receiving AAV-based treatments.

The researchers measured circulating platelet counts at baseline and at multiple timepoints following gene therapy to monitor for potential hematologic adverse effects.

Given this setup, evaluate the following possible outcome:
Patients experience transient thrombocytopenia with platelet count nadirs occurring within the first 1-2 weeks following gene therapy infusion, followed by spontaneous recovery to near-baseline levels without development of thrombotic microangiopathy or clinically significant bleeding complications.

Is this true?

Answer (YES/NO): NO